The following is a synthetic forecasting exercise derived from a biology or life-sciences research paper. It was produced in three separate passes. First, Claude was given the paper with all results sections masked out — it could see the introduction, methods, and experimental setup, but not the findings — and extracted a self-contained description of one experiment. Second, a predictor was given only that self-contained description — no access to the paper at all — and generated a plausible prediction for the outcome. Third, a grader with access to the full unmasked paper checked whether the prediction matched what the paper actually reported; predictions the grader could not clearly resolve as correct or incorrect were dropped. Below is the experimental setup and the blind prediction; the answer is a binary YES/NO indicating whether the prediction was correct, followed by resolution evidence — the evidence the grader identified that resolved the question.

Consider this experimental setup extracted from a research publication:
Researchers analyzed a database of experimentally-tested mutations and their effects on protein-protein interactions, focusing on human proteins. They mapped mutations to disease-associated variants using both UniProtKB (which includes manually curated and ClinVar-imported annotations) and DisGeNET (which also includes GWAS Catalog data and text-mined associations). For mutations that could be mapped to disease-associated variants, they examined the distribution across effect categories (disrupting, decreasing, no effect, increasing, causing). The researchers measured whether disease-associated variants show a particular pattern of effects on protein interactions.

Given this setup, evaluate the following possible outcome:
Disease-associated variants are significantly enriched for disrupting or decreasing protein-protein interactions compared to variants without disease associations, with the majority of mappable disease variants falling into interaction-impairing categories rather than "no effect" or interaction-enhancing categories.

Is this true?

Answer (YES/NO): YES